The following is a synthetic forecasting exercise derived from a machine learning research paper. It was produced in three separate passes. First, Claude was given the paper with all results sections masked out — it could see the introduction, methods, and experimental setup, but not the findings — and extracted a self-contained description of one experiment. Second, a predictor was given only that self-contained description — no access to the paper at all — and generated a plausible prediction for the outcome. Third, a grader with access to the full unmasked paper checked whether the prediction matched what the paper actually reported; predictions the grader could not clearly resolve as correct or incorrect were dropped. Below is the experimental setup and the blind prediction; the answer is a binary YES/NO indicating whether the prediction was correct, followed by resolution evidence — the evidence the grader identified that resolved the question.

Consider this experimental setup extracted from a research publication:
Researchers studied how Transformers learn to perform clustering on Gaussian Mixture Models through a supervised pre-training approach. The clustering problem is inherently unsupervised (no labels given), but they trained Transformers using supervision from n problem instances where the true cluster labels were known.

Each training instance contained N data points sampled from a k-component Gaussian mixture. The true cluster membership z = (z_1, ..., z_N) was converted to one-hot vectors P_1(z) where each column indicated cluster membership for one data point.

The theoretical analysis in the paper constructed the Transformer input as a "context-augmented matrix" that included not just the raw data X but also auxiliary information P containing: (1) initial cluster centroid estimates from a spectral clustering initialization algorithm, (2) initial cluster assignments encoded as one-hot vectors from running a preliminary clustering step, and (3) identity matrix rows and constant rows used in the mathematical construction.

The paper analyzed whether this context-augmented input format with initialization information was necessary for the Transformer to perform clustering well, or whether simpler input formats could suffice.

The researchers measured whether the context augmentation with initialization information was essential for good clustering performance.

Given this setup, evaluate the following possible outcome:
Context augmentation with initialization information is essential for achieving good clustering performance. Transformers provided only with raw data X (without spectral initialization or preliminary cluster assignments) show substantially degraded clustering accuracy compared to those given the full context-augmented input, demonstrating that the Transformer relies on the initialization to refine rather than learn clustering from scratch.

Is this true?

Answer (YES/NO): NO